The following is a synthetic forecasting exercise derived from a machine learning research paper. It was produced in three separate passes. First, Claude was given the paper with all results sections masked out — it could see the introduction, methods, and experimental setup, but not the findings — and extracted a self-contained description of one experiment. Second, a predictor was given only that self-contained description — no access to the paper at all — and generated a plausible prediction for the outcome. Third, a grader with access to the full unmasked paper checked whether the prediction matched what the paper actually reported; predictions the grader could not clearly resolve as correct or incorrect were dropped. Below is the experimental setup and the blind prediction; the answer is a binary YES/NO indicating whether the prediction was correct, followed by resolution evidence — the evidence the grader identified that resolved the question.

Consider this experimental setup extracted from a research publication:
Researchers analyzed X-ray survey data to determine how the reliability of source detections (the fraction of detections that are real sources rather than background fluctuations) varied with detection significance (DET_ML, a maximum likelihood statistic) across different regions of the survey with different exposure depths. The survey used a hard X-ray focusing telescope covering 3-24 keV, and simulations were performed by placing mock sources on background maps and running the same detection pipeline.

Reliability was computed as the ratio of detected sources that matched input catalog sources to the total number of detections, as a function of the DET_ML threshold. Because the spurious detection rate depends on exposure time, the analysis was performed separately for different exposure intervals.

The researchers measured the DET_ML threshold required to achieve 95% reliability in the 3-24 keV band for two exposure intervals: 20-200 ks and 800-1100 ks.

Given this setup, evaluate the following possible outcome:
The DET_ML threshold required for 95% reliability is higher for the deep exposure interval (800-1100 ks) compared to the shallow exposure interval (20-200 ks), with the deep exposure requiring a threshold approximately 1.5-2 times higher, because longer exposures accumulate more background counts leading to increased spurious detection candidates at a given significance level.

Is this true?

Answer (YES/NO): NO